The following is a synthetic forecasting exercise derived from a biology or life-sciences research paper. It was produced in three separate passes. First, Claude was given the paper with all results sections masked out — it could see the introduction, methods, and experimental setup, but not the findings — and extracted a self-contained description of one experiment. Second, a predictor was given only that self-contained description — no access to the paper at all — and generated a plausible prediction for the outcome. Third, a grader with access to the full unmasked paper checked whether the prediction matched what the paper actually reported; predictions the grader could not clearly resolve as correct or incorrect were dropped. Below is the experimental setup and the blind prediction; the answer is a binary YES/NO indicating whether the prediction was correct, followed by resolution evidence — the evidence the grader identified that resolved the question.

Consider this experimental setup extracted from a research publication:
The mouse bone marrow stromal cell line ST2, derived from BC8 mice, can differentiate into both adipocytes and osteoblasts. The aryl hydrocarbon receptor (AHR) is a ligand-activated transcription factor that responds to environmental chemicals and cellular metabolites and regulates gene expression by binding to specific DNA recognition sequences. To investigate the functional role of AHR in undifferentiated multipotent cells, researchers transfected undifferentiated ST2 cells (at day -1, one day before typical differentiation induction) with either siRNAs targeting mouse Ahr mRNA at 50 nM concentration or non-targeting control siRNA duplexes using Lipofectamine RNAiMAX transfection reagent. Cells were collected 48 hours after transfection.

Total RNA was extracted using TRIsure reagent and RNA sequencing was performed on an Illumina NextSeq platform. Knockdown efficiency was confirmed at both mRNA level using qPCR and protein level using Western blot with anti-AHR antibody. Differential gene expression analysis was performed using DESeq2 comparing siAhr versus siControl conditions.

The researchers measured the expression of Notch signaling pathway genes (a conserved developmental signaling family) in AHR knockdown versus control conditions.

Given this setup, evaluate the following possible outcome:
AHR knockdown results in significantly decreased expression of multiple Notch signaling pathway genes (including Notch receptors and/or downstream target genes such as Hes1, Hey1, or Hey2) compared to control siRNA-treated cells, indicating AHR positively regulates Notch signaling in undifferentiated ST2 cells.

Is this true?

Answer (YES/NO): NO